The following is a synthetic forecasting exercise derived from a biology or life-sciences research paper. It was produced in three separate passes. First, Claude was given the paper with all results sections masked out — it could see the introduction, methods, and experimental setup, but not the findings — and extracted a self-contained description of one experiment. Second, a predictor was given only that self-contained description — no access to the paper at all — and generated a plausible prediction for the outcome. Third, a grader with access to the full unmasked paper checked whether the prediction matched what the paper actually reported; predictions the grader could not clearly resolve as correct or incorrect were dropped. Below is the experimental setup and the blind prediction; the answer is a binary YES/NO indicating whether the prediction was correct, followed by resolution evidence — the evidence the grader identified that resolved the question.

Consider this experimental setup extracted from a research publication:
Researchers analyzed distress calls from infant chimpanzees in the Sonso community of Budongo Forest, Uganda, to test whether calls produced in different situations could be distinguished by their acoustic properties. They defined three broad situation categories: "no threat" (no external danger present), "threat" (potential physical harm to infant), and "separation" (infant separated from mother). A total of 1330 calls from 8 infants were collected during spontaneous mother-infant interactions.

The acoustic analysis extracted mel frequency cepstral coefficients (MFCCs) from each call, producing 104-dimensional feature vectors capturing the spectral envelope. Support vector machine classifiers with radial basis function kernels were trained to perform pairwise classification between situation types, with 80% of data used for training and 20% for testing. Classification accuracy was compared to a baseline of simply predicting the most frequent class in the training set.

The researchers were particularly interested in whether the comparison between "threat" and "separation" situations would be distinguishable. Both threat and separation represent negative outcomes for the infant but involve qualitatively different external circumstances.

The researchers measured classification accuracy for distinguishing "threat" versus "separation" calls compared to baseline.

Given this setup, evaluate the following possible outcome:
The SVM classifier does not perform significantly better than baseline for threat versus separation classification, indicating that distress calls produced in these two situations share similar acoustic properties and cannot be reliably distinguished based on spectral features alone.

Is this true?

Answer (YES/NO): NO